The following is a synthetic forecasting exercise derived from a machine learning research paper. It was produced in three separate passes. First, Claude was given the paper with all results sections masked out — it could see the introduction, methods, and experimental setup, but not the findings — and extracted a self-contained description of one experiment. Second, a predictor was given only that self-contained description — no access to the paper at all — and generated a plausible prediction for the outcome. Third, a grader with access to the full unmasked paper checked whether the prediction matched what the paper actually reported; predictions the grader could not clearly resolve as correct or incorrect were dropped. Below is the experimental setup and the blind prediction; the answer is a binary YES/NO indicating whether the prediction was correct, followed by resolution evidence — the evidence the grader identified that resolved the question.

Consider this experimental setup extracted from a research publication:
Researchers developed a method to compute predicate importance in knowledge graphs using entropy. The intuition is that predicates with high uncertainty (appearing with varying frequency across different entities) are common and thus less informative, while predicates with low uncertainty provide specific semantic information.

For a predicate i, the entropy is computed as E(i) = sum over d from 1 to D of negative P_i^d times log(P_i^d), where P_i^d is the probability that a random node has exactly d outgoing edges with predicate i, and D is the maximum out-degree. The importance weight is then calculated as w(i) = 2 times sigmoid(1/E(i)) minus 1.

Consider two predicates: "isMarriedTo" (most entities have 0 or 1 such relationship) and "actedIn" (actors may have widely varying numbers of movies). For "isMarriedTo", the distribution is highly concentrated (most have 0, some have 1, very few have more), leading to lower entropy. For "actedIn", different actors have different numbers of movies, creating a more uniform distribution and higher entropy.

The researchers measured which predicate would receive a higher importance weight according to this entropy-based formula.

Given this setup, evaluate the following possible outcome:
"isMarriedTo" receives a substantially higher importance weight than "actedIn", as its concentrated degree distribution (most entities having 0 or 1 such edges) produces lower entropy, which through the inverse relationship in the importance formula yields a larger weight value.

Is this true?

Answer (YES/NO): YES